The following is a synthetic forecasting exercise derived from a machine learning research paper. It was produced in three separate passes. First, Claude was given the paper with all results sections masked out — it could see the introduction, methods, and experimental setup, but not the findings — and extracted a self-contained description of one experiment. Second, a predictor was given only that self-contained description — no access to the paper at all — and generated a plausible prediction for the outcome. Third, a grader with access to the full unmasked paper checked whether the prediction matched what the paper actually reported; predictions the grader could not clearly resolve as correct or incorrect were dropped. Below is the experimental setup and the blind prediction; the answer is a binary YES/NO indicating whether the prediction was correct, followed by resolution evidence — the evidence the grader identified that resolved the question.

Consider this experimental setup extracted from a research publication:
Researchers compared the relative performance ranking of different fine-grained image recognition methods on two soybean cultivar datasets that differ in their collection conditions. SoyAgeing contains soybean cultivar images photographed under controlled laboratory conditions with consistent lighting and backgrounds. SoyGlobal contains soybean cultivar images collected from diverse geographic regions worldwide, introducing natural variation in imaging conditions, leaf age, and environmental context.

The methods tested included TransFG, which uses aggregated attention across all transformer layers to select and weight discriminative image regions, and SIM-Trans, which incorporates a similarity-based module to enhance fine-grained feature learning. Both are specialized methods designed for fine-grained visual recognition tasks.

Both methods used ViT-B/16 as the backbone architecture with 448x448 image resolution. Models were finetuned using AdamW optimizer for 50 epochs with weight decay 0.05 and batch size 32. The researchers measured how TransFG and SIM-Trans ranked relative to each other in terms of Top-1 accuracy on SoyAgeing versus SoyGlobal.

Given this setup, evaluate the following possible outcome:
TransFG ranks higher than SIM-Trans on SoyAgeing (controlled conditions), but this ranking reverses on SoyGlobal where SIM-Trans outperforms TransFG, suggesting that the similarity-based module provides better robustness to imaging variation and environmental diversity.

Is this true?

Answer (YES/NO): YES